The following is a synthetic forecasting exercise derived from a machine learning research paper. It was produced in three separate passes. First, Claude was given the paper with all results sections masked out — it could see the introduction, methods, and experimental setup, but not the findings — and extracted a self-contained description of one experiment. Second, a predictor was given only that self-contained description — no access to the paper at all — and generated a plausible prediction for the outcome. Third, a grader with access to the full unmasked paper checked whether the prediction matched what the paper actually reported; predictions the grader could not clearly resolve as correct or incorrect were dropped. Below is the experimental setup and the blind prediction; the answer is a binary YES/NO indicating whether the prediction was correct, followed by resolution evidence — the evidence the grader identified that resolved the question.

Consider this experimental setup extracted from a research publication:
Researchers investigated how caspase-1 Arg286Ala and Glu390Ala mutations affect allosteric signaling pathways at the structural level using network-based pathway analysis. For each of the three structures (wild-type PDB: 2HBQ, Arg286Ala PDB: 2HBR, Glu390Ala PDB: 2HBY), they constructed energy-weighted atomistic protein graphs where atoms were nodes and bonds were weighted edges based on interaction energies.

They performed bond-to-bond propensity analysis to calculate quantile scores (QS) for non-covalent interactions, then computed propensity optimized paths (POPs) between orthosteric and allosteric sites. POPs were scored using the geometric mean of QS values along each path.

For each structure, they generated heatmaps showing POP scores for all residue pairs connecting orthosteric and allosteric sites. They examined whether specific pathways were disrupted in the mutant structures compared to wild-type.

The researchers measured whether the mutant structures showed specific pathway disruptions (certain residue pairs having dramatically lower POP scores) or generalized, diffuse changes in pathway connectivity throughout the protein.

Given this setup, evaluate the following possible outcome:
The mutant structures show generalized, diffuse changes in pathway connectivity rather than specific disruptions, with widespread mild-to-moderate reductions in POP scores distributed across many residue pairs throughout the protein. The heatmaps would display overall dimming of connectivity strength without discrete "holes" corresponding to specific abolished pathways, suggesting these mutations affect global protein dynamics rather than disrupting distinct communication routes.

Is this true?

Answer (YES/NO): NO